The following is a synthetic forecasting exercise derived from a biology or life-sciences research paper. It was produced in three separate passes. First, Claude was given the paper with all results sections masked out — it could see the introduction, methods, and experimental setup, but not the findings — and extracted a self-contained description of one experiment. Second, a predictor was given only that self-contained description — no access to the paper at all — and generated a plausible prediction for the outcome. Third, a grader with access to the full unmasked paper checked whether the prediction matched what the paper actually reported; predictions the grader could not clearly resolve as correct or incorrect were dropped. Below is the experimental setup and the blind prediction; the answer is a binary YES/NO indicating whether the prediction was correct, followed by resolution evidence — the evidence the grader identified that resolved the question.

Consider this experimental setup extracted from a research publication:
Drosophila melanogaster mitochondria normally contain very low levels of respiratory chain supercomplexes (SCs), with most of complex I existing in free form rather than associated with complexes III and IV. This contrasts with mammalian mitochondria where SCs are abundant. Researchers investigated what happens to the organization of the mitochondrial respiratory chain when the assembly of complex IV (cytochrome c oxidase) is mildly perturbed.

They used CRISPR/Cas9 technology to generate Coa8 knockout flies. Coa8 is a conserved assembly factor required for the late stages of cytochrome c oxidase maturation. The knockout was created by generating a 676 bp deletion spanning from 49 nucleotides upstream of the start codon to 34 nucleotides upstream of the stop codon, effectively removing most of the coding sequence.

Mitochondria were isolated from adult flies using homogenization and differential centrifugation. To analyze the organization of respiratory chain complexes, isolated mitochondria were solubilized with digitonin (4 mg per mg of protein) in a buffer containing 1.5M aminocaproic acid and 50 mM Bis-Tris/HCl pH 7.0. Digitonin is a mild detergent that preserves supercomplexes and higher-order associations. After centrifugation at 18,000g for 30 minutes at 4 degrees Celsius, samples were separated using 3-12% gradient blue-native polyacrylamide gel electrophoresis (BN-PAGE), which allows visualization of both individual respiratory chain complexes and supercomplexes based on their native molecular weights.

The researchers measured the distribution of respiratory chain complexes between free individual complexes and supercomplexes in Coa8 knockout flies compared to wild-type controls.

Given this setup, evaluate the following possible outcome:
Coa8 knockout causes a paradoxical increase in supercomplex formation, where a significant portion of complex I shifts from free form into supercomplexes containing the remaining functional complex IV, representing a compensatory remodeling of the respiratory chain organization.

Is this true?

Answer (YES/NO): NO